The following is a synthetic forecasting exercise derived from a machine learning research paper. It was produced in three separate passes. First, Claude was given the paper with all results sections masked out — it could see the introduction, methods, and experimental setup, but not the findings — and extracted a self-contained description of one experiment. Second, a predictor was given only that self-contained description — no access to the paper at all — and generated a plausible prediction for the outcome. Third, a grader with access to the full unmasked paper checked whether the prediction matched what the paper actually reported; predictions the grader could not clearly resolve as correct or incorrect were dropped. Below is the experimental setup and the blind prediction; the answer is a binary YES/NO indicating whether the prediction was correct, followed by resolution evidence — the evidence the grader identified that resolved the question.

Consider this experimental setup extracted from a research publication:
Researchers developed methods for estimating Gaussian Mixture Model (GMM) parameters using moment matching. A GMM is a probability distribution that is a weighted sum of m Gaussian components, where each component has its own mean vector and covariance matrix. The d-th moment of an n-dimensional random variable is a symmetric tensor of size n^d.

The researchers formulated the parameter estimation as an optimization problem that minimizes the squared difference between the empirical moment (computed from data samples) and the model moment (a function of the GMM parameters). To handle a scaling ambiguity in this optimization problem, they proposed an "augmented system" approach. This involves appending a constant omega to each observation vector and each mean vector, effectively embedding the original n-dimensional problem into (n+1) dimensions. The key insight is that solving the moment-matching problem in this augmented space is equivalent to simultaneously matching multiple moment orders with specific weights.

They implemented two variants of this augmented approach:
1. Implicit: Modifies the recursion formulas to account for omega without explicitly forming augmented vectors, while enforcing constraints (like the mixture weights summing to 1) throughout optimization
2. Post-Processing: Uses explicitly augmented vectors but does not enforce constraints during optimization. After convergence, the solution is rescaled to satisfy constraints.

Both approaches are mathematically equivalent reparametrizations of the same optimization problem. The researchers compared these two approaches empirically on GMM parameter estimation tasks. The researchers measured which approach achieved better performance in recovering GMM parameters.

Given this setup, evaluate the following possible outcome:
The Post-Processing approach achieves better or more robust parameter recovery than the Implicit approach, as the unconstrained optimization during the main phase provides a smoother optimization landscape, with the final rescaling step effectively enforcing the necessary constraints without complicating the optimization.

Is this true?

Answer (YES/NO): YES